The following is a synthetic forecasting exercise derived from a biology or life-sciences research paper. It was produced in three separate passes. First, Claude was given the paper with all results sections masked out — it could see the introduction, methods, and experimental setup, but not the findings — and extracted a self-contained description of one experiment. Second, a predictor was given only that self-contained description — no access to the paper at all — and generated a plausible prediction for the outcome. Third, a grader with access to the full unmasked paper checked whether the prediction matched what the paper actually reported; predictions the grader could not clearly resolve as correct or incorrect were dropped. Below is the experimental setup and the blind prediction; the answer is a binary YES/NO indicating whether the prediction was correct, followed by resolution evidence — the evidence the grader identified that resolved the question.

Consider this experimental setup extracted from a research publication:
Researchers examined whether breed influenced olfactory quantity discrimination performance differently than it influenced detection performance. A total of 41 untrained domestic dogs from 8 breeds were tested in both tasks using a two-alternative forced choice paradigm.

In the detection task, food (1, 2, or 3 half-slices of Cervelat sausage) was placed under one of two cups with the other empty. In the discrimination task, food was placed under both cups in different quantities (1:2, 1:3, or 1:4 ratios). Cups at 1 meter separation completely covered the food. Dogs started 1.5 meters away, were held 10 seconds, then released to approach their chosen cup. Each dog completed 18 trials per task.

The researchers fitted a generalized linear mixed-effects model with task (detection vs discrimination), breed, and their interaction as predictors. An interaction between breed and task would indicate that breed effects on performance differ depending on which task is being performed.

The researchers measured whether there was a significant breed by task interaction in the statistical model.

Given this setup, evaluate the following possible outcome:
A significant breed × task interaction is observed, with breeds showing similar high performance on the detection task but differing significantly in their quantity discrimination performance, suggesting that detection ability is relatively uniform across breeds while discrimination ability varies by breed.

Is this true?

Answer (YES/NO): NO